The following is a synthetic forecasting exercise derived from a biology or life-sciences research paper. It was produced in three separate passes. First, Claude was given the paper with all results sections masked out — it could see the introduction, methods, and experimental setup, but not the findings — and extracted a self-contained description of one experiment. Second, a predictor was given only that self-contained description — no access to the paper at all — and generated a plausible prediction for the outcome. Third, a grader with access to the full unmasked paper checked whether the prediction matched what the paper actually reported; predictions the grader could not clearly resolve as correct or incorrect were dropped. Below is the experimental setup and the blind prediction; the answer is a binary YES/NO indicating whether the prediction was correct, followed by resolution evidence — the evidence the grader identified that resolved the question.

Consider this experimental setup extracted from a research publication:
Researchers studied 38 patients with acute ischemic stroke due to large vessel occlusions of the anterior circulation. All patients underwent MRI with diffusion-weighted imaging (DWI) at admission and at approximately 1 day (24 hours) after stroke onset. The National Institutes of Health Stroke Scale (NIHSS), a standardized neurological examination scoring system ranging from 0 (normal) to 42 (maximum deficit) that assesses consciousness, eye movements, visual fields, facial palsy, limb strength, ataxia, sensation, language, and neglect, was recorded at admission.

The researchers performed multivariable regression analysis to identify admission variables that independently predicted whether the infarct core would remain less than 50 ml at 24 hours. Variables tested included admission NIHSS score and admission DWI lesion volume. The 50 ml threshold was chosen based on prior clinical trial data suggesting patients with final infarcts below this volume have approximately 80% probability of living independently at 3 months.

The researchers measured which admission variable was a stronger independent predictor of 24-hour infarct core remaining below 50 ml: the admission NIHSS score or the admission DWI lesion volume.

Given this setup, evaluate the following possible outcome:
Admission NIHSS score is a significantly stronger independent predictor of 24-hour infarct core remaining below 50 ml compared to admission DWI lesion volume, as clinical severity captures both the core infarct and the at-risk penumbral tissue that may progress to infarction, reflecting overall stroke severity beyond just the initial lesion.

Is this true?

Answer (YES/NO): NO